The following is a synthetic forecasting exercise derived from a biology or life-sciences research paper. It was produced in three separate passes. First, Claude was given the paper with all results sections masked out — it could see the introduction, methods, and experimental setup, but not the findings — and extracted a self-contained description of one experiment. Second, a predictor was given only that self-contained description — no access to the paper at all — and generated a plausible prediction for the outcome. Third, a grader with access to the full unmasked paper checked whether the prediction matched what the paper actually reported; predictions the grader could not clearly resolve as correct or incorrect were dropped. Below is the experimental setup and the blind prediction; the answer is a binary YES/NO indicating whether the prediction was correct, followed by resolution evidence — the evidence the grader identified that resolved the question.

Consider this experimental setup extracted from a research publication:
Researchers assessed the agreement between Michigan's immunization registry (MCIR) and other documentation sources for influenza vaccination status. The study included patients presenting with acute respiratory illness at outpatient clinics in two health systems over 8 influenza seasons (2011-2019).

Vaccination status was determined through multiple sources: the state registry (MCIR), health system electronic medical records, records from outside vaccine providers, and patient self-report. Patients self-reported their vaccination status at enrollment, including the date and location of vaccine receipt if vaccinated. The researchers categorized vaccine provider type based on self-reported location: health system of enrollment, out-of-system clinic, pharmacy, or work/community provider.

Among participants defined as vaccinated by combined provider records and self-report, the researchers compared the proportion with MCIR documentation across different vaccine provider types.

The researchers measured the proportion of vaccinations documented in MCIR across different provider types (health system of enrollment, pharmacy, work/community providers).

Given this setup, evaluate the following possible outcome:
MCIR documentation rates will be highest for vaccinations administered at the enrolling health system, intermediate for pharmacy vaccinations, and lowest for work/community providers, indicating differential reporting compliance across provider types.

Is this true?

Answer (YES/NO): YES